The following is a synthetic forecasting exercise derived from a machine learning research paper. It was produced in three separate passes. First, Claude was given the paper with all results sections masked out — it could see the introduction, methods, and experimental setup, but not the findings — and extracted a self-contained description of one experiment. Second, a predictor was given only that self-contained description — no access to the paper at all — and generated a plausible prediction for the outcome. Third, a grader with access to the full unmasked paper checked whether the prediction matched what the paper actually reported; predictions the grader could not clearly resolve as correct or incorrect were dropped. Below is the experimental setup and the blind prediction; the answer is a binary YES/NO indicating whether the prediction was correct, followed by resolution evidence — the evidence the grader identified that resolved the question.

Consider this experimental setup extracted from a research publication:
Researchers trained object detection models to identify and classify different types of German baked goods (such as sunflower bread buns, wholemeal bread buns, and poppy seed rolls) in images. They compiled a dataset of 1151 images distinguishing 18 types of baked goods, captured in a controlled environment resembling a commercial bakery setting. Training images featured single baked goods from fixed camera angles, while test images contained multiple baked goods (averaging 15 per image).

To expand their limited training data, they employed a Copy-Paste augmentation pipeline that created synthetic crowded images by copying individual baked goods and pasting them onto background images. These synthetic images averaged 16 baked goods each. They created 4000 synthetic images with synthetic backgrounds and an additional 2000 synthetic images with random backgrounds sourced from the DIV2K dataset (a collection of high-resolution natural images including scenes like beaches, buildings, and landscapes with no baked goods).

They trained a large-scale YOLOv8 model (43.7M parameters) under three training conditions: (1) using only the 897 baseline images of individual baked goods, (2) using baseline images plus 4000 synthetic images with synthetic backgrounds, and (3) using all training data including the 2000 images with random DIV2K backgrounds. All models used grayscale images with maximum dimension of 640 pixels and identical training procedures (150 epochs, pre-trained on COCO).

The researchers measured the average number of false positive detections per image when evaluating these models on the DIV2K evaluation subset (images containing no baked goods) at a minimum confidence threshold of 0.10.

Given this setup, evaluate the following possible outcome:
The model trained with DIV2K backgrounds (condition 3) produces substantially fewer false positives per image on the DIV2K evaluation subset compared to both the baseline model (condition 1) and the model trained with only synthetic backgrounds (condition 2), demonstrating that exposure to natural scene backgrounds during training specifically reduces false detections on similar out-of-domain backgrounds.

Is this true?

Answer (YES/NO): YES